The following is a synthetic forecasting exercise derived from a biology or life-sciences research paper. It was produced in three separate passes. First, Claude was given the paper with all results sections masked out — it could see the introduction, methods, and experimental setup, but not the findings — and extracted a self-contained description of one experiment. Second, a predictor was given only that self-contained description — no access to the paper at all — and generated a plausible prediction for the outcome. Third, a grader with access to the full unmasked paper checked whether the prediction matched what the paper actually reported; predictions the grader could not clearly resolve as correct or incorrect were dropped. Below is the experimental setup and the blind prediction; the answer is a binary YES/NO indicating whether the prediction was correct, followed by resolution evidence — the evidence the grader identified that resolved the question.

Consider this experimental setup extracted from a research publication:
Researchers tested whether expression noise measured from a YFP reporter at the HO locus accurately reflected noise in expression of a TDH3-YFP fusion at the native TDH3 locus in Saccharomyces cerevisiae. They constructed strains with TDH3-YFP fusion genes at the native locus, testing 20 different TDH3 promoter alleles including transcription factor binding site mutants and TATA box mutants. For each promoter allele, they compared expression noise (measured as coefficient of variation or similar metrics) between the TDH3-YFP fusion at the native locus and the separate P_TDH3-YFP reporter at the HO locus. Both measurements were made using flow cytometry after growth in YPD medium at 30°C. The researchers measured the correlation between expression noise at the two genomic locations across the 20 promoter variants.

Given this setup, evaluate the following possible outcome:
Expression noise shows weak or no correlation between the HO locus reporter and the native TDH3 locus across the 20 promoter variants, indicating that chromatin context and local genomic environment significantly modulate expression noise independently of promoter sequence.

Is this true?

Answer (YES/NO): NO